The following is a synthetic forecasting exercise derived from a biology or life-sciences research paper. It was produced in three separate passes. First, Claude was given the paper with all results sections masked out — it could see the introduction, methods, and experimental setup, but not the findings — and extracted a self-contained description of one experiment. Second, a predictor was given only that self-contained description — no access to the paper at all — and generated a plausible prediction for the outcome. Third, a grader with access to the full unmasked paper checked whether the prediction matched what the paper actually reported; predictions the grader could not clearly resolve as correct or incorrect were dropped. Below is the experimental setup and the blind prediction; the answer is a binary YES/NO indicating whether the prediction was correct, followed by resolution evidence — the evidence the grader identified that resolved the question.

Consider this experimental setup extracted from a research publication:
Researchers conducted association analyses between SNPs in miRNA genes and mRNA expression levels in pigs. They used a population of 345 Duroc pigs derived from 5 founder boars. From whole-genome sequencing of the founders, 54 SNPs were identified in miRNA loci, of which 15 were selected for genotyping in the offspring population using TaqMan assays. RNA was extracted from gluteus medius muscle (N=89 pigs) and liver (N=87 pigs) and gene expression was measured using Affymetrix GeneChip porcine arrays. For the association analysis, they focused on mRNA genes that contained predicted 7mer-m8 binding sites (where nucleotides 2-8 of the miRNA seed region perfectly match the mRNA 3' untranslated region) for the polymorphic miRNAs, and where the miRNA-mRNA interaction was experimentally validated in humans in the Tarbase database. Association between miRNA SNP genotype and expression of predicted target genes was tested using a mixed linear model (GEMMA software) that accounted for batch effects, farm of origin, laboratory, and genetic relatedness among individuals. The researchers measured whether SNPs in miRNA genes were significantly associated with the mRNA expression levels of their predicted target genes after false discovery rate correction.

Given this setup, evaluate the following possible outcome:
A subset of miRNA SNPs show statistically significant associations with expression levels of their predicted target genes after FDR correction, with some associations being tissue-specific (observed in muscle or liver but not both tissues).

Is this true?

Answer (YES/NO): YES